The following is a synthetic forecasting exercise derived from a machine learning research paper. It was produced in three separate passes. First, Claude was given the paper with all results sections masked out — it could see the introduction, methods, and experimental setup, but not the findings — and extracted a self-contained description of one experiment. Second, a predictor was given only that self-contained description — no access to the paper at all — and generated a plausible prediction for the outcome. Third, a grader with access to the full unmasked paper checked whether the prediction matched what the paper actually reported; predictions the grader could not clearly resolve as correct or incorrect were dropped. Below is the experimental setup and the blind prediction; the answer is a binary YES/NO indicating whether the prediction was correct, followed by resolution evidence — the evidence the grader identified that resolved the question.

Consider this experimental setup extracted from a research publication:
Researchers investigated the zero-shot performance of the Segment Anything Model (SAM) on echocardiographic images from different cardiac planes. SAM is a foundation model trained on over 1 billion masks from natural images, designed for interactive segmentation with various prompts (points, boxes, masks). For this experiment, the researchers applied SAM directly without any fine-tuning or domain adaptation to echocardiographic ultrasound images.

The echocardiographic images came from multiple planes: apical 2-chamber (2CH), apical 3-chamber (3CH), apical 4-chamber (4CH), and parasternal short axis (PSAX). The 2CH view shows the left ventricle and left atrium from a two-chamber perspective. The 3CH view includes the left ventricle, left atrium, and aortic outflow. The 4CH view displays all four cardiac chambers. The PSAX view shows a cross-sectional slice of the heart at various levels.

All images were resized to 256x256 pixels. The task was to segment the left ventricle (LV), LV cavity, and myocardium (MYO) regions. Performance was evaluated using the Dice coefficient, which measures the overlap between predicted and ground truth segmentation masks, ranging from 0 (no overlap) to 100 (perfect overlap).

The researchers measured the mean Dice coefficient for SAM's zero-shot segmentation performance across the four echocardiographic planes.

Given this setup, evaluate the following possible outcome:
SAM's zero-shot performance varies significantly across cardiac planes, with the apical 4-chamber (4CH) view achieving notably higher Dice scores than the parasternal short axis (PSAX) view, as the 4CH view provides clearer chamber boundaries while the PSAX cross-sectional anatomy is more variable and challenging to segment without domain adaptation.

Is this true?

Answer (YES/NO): NO